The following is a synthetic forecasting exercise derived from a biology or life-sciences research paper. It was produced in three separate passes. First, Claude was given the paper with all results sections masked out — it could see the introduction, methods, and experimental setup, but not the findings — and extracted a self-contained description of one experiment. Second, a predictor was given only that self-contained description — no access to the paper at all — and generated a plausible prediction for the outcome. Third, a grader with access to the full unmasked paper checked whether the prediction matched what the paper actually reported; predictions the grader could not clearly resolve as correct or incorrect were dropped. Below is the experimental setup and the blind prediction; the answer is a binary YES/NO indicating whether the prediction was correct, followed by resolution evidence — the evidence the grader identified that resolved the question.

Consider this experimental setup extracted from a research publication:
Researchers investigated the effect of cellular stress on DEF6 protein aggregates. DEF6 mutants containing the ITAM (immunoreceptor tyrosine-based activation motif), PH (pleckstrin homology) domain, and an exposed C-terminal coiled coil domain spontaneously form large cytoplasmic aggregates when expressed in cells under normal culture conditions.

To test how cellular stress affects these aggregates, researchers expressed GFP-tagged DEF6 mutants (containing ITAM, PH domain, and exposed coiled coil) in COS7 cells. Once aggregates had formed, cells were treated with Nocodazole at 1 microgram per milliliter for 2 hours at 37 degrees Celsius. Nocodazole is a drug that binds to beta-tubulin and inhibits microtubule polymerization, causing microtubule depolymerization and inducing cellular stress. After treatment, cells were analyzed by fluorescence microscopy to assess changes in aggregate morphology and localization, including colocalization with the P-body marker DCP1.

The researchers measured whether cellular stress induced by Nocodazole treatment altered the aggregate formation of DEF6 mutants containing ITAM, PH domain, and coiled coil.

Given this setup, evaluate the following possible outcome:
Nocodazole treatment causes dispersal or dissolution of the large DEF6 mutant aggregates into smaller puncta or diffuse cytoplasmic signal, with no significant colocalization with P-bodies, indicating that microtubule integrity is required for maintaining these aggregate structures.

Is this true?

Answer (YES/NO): NO